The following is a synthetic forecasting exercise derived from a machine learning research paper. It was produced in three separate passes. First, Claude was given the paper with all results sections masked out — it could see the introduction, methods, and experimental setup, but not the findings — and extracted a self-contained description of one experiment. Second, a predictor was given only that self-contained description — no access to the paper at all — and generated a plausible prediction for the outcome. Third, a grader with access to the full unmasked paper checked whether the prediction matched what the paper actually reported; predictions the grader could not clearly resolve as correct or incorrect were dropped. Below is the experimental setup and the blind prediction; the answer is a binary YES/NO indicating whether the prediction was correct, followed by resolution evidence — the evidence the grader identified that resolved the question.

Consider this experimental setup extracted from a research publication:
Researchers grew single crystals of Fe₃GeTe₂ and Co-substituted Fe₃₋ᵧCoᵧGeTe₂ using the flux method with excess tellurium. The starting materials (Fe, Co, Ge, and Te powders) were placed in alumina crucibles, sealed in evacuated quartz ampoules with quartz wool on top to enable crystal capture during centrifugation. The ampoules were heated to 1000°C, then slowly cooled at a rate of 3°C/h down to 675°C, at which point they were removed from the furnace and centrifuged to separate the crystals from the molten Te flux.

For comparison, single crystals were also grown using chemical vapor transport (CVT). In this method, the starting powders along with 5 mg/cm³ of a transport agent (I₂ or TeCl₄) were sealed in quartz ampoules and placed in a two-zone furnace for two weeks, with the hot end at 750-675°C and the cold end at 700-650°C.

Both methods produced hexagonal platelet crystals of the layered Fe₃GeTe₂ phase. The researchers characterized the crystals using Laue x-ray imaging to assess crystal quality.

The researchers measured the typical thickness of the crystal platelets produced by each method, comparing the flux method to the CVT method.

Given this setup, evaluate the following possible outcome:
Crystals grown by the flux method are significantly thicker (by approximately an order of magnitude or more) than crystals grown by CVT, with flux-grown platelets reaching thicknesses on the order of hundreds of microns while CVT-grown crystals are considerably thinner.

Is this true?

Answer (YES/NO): NO